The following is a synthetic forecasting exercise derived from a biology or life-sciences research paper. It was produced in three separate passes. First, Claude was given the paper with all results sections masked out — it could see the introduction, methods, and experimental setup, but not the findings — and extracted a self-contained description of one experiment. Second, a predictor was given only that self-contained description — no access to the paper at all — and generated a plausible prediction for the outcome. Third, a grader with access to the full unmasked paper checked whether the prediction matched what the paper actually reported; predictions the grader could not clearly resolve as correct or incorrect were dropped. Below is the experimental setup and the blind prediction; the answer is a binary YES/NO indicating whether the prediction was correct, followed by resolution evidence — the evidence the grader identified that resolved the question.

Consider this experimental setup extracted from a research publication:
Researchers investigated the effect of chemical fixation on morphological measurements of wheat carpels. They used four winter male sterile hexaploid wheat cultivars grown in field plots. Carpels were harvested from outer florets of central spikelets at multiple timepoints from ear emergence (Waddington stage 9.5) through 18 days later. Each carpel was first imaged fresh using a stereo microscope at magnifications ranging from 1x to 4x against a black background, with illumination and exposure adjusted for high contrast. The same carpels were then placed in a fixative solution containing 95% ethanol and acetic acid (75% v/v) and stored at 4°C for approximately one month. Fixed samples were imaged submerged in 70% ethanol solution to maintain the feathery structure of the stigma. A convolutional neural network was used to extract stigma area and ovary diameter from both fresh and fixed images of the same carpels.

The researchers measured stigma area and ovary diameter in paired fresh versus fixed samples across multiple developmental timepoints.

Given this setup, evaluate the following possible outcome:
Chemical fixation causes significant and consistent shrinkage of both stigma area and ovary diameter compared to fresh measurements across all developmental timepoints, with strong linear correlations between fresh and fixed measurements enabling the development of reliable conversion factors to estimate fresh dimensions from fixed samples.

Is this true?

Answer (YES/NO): NO